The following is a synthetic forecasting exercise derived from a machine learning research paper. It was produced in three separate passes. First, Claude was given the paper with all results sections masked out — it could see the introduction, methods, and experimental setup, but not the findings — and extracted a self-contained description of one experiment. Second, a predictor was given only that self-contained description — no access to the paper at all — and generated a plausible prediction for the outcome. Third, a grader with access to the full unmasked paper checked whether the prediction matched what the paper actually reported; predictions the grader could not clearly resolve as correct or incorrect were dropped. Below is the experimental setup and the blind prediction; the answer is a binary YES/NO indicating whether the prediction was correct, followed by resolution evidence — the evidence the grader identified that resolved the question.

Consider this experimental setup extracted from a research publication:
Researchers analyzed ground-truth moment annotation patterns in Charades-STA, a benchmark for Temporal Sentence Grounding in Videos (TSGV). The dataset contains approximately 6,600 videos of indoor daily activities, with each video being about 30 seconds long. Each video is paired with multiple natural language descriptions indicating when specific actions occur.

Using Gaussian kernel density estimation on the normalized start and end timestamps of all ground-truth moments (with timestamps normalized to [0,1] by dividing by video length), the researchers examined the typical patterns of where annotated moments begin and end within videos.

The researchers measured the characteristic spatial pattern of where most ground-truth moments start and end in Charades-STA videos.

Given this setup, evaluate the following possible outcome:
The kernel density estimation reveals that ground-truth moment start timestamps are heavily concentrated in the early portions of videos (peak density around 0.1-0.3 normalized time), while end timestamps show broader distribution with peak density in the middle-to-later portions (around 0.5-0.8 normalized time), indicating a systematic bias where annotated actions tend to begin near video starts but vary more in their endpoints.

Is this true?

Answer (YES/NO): NO